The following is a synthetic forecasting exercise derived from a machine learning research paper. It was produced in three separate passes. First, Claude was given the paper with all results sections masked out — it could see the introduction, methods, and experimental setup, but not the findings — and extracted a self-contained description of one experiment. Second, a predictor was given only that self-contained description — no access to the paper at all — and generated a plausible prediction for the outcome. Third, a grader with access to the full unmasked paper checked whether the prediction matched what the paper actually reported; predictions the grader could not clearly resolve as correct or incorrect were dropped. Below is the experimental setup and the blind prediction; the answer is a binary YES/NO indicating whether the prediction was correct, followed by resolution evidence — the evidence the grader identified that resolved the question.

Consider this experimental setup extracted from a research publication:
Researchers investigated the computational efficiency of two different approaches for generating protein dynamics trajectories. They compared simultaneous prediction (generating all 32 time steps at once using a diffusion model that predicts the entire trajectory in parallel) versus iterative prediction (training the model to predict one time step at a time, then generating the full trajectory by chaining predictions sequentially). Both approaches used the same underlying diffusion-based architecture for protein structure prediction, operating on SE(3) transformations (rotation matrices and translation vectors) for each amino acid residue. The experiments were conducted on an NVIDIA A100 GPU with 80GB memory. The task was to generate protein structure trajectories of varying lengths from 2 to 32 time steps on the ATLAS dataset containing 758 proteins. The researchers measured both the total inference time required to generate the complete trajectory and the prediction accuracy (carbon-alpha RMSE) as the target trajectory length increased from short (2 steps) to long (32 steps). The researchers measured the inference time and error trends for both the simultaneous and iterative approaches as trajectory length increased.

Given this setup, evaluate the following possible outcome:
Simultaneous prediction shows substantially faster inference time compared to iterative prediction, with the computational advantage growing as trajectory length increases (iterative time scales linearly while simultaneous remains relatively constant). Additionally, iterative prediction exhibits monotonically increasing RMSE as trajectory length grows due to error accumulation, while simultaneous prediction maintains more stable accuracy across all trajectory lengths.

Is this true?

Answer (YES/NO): YES